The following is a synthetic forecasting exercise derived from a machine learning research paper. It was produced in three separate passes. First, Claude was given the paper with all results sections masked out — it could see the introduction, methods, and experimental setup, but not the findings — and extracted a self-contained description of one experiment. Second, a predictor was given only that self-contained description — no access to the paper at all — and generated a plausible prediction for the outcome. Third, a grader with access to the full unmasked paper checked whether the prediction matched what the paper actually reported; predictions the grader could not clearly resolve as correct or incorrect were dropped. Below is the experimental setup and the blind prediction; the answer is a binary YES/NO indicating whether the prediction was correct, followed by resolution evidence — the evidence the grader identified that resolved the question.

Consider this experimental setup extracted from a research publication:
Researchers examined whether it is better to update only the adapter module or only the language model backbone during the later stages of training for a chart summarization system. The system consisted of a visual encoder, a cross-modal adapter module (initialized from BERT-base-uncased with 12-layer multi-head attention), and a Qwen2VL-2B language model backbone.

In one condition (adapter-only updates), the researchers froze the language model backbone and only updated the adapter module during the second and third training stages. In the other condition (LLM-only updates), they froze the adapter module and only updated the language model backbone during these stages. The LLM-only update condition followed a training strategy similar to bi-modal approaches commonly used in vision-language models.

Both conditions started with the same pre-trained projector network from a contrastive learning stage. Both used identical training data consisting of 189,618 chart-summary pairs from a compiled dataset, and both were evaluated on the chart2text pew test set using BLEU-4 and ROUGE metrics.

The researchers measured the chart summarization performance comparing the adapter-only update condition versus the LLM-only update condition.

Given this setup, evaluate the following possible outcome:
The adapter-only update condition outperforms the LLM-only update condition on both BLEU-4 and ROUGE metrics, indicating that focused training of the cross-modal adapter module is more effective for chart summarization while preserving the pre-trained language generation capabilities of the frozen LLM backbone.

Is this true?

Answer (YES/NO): YES